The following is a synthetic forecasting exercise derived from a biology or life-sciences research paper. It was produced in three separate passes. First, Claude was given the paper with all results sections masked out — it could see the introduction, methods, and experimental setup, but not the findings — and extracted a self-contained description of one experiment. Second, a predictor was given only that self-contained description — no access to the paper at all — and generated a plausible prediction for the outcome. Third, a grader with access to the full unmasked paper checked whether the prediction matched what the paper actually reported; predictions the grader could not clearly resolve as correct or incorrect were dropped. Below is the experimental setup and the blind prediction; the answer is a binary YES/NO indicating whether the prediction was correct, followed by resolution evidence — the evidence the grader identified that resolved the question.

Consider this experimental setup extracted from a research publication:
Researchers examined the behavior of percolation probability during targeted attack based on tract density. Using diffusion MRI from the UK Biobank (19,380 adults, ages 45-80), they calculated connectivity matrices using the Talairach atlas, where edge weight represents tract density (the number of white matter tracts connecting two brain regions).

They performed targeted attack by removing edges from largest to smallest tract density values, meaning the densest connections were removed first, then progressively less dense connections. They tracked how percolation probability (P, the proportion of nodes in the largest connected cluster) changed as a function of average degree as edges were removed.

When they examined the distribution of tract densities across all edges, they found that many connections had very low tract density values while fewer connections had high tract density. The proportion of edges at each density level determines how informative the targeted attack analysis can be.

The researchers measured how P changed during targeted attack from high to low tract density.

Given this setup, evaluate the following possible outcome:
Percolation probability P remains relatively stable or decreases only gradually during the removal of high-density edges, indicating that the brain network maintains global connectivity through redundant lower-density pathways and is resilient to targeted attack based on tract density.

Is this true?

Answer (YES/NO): YES